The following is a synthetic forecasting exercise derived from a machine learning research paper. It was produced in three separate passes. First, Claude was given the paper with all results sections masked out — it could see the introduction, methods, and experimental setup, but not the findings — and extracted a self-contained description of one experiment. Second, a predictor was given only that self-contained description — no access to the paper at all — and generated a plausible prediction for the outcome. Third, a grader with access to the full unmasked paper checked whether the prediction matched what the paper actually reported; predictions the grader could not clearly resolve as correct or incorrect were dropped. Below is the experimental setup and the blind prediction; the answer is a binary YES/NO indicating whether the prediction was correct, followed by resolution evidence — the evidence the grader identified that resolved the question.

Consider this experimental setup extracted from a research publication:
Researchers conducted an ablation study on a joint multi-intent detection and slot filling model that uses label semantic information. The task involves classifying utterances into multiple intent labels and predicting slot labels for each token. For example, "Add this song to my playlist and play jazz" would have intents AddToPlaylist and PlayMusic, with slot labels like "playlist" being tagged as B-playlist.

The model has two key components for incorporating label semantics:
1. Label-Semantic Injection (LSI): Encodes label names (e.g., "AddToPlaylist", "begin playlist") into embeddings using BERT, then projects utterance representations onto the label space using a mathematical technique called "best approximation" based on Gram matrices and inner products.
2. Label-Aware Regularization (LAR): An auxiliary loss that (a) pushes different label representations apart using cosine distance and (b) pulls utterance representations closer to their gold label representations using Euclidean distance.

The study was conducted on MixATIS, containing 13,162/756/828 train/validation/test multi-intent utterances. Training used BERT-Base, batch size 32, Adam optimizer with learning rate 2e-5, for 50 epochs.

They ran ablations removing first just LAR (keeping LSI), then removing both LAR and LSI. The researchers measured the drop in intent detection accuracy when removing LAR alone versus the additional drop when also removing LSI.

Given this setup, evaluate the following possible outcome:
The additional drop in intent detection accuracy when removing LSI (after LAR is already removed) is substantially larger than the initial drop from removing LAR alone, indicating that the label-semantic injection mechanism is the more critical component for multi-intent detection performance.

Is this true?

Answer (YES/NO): YES